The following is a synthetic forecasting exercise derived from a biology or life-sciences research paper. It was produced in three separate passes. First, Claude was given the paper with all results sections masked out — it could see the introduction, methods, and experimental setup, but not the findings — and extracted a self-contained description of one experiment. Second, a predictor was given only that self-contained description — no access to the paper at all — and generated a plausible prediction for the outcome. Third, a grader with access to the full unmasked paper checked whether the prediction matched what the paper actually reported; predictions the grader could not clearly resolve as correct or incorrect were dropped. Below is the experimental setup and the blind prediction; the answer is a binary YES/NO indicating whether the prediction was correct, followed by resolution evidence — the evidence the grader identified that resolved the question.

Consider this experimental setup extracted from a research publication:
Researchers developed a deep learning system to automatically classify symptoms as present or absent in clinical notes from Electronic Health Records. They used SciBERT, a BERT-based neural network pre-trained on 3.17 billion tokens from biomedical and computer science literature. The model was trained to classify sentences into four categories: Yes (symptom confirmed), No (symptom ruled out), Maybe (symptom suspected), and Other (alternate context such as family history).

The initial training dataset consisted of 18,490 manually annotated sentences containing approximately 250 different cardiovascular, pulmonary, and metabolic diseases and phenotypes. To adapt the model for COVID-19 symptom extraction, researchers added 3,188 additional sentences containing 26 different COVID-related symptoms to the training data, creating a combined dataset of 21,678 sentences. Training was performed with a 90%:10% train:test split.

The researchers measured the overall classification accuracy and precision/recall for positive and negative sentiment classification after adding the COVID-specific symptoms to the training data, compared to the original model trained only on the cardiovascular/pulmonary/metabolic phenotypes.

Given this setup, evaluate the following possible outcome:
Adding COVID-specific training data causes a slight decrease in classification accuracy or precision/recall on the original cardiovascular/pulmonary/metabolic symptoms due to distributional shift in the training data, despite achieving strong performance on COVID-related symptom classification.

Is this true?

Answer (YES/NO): NO